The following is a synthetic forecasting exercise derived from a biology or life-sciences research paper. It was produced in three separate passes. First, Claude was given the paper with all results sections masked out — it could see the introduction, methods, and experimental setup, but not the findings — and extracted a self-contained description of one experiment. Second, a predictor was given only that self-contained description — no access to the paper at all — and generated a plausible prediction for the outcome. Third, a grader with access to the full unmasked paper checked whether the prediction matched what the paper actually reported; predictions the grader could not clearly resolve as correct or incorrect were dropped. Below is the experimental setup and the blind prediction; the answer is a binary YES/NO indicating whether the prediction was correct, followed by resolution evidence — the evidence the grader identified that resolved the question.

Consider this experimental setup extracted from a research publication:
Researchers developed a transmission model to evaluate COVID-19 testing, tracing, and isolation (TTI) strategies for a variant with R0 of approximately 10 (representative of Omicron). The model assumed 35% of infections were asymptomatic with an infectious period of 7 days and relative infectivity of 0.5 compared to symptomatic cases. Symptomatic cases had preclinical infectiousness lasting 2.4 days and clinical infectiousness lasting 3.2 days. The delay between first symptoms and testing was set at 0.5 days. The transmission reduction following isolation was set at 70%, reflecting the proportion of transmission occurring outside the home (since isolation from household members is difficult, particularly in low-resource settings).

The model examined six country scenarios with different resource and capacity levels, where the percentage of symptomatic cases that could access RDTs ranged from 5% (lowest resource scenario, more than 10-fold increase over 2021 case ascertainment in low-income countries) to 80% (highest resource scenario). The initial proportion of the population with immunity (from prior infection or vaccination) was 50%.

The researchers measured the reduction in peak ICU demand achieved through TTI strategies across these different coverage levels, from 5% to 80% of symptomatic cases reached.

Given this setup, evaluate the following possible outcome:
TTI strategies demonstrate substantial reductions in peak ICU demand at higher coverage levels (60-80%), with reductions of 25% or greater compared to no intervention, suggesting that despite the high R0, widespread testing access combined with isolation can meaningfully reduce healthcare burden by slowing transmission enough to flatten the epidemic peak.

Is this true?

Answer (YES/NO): NO